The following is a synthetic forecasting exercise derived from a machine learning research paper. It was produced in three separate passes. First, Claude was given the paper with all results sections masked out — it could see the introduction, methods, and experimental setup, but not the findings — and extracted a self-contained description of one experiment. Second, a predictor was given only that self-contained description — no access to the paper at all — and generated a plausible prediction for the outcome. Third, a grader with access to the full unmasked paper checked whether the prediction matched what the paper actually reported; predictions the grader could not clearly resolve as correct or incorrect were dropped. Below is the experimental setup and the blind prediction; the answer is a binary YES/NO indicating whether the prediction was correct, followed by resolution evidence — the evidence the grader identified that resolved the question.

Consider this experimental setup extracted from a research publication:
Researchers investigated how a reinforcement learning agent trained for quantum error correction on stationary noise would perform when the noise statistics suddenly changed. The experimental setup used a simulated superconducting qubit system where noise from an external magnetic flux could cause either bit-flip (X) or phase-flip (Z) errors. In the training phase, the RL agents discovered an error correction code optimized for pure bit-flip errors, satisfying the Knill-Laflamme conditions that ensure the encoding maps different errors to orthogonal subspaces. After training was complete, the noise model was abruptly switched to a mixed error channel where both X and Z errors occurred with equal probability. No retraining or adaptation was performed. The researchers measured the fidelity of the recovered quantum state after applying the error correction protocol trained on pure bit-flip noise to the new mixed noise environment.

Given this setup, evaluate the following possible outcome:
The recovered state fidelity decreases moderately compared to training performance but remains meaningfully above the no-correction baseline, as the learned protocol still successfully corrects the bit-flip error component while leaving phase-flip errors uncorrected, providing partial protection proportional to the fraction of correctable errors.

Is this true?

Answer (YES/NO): NO